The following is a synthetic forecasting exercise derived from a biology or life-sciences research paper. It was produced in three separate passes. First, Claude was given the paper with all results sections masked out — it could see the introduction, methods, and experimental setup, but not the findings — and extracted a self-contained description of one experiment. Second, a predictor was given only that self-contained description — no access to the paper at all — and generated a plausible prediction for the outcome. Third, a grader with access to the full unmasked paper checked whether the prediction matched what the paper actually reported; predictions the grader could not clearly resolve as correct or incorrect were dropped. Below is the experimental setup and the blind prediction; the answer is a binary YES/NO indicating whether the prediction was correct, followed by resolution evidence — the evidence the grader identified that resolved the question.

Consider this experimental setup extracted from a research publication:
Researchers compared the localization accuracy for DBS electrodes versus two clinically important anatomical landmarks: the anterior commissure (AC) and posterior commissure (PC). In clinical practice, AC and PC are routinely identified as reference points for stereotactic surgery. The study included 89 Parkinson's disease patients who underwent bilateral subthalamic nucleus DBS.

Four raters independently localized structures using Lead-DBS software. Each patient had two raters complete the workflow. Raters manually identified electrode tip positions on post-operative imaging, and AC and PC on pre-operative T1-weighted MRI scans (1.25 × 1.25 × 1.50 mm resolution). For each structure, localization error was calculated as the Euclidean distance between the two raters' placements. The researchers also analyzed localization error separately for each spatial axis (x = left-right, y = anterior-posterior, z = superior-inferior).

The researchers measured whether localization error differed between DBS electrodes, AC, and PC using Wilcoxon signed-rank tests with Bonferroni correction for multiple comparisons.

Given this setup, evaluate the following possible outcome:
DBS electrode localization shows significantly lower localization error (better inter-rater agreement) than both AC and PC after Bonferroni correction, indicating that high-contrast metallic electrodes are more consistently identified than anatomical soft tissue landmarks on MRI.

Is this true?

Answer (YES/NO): NO